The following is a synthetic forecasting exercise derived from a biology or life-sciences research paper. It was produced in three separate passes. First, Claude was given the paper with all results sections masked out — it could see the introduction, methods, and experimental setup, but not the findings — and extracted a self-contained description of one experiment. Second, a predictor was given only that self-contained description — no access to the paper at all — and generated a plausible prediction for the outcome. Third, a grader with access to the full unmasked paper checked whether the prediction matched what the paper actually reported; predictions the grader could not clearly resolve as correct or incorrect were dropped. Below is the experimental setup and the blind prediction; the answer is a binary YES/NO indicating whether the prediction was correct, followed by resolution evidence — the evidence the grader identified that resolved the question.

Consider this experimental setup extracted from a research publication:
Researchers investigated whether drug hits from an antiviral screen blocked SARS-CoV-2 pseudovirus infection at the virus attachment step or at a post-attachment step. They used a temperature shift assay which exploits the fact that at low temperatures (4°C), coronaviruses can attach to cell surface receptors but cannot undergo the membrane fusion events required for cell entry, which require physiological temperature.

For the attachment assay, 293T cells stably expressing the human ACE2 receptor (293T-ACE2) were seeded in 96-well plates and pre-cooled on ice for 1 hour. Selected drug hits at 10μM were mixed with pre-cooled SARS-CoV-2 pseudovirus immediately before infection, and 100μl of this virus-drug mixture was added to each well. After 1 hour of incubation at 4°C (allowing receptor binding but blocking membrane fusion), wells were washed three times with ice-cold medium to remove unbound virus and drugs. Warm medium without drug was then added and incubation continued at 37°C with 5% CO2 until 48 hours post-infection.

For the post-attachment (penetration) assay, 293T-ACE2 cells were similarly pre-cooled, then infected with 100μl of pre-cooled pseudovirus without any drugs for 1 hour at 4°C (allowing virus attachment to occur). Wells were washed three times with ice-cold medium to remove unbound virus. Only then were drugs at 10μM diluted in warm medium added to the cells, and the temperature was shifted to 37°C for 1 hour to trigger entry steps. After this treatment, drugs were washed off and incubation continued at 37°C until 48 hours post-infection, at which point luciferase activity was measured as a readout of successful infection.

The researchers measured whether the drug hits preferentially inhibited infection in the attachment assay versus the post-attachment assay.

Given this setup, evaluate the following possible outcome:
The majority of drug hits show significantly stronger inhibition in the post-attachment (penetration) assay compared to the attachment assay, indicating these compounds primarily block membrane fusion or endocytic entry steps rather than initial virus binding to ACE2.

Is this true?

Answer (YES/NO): YES